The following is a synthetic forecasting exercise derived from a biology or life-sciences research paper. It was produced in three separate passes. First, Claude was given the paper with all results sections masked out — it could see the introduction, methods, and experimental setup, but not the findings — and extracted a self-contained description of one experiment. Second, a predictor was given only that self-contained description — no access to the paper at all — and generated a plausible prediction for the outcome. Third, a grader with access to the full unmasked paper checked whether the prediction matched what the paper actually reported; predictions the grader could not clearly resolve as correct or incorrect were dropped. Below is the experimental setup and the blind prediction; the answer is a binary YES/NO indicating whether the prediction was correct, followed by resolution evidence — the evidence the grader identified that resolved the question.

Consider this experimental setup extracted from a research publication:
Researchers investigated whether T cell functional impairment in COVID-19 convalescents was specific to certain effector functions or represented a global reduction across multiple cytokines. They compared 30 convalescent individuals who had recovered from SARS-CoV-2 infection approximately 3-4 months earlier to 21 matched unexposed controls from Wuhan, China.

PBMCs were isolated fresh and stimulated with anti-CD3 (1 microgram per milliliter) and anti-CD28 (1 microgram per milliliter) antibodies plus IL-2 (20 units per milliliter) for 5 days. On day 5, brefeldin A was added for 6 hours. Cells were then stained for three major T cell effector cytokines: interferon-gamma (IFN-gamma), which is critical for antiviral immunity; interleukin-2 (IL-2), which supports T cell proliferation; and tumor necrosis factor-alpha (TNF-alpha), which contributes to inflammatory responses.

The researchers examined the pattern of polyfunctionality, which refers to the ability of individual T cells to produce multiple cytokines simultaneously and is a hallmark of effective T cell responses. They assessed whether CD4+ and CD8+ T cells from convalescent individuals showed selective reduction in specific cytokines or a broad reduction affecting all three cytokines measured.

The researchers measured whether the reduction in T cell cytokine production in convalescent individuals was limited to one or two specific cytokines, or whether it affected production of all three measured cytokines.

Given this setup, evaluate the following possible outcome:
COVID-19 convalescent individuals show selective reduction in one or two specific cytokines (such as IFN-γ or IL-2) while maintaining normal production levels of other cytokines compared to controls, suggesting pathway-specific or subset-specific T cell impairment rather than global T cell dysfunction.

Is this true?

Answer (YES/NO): NO